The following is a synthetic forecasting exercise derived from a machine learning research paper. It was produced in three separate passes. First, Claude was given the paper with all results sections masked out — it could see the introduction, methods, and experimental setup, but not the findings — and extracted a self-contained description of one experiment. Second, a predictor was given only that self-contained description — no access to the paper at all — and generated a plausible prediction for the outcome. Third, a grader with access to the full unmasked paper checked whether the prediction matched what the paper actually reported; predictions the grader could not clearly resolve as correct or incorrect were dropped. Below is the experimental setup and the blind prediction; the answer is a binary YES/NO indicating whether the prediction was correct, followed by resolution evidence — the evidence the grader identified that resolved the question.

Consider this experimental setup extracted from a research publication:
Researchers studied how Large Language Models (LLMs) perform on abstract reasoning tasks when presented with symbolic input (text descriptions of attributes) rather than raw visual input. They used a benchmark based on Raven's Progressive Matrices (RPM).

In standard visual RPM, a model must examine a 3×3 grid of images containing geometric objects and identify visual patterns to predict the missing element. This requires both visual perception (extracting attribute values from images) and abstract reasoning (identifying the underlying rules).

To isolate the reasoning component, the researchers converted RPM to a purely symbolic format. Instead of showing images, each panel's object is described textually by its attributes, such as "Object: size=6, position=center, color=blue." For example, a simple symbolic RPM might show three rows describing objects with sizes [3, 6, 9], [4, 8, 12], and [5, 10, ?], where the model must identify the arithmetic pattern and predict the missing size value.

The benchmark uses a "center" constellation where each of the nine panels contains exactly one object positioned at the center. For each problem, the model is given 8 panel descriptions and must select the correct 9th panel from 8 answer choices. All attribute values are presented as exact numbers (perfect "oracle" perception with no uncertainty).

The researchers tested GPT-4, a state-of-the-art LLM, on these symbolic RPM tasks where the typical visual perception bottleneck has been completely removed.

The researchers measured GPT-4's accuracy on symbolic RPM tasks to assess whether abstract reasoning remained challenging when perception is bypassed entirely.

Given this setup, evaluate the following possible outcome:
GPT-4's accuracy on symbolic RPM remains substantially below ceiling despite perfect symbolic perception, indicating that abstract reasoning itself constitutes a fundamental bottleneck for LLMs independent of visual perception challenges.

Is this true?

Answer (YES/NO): NO